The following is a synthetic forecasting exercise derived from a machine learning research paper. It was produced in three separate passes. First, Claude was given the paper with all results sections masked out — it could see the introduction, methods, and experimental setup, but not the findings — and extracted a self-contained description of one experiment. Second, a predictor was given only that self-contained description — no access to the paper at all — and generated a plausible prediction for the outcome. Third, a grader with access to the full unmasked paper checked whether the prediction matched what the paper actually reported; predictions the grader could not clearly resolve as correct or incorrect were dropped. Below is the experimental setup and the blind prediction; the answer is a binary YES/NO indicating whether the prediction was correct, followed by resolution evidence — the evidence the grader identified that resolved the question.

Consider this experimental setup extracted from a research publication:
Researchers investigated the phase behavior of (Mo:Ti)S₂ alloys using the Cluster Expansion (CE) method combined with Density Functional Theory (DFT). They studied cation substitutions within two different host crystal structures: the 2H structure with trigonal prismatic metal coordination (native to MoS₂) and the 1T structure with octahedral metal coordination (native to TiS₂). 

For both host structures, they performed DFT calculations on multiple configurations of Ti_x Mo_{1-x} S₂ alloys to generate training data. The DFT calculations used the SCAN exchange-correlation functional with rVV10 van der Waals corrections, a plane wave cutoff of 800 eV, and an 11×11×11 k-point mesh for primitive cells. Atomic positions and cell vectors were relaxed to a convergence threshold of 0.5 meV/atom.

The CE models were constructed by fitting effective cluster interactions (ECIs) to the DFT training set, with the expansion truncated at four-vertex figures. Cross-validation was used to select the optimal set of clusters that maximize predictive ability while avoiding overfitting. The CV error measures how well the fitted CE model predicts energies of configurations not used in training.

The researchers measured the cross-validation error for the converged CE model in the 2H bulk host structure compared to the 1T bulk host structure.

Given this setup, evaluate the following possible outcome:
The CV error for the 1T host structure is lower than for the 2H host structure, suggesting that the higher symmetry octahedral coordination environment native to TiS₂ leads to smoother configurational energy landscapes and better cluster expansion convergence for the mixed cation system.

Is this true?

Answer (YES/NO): NO